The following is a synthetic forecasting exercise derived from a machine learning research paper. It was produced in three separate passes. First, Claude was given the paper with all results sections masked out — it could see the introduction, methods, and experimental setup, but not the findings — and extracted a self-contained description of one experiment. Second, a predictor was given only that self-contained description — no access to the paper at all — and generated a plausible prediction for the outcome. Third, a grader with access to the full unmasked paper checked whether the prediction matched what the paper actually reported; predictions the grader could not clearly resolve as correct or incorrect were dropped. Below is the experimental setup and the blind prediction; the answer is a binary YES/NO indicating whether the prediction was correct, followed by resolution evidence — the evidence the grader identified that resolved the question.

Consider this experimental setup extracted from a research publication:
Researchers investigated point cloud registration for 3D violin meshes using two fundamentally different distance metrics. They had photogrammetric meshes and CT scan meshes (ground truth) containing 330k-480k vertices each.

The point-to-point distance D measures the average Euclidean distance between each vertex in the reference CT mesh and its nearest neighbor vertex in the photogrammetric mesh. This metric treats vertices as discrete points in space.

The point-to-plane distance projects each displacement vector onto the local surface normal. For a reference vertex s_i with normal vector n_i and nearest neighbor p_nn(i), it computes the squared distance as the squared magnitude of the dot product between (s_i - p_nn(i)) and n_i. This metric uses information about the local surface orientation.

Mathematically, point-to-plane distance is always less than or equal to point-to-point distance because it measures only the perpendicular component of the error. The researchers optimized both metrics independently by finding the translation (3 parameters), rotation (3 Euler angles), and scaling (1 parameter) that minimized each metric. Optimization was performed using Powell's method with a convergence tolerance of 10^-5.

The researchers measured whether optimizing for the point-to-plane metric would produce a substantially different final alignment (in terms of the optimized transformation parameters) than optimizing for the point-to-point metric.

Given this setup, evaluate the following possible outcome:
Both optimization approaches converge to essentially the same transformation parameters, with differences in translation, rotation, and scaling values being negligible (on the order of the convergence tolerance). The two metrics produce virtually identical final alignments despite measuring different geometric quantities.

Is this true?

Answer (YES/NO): YES